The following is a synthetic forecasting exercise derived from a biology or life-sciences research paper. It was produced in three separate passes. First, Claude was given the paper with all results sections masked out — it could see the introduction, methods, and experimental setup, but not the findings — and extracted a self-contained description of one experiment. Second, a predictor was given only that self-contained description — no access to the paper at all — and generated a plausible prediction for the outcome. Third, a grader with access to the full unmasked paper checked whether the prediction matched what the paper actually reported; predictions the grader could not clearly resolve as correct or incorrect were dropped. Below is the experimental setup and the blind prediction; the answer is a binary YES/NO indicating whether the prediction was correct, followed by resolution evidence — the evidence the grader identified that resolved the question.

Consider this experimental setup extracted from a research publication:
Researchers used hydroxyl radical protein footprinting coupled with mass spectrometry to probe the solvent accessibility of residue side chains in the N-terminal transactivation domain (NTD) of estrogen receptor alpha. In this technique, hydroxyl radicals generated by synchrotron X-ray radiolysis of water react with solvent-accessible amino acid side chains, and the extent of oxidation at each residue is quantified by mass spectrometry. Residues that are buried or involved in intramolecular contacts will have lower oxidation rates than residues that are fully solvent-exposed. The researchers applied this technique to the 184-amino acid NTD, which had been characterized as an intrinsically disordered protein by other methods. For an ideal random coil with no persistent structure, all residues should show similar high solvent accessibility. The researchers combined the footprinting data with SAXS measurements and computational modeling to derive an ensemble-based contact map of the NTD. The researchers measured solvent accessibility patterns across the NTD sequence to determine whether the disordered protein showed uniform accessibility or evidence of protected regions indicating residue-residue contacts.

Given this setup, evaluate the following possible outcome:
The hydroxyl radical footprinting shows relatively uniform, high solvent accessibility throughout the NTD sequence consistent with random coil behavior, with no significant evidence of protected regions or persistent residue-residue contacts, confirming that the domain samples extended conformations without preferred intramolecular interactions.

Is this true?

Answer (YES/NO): NO